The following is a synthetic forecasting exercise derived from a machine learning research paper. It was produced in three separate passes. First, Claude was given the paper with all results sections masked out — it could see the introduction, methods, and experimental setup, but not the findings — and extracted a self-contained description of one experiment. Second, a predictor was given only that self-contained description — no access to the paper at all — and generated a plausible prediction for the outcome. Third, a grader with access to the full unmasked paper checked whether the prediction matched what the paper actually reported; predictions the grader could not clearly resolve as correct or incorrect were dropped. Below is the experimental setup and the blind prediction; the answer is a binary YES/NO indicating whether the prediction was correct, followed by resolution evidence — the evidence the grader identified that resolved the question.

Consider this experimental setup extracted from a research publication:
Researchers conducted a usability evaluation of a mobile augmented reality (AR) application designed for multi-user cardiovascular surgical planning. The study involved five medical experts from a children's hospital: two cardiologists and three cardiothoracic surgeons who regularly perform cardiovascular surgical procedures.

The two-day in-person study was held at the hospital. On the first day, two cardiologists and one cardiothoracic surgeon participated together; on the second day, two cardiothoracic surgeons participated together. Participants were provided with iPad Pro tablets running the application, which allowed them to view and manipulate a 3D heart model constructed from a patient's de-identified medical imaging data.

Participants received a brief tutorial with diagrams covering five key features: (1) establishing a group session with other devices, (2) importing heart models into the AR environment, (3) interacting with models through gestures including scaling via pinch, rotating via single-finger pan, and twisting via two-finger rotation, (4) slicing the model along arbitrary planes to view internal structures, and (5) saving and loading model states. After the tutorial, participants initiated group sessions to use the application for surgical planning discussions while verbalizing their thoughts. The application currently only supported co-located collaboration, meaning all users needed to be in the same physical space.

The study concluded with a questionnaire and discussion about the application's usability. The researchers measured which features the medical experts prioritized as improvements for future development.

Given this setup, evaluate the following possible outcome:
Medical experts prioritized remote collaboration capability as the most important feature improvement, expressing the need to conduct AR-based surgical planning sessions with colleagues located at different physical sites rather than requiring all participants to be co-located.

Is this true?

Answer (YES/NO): NO